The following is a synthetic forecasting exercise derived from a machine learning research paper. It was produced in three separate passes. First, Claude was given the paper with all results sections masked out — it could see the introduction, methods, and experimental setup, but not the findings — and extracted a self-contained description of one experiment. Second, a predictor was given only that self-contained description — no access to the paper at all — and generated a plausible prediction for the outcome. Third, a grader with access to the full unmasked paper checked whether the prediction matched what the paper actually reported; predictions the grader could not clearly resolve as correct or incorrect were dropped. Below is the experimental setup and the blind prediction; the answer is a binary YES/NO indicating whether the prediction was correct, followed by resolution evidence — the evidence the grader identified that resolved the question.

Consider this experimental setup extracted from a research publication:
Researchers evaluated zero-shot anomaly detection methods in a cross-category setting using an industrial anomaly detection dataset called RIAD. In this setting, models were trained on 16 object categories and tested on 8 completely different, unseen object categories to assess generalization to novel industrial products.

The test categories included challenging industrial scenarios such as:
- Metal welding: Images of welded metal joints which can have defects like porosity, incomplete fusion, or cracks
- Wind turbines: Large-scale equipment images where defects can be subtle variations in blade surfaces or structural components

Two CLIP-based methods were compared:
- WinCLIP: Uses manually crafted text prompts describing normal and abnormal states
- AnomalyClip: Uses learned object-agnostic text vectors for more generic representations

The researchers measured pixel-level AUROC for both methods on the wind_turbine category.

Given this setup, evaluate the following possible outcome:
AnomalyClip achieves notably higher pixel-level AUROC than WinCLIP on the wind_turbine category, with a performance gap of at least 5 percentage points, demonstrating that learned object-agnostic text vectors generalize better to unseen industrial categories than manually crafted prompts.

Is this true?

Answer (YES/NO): NO